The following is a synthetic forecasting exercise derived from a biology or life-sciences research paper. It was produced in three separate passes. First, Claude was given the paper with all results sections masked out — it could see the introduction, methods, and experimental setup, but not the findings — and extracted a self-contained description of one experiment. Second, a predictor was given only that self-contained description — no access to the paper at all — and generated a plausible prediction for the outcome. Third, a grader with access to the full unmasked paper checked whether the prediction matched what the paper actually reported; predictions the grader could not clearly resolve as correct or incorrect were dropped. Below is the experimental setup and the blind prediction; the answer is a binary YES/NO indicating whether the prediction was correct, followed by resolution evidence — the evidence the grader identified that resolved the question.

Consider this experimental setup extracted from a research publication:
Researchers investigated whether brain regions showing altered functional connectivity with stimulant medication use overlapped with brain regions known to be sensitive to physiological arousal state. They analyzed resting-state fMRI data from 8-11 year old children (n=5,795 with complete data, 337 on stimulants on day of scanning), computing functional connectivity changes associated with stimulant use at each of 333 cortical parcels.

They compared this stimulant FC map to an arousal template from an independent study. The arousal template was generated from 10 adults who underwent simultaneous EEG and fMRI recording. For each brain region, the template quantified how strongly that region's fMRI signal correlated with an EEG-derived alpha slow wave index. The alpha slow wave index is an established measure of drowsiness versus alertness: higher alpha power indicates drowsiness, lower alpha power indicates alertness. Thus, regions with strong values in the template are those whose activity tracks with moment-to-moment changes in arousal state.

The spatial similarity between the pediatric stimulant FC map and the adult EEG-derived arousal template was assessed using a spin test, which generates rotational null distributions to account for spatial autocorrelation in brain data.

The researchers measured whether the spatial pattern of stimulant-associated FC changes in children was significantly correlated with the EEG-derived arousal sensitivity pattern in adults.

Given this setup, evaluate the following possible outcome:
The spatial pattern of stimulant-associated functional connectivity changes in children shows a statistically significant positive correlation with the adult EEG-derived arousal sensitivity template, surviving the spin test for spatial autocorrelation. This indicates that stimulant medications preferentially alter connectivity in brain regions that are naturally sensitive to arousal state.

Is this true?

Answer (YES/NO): YES